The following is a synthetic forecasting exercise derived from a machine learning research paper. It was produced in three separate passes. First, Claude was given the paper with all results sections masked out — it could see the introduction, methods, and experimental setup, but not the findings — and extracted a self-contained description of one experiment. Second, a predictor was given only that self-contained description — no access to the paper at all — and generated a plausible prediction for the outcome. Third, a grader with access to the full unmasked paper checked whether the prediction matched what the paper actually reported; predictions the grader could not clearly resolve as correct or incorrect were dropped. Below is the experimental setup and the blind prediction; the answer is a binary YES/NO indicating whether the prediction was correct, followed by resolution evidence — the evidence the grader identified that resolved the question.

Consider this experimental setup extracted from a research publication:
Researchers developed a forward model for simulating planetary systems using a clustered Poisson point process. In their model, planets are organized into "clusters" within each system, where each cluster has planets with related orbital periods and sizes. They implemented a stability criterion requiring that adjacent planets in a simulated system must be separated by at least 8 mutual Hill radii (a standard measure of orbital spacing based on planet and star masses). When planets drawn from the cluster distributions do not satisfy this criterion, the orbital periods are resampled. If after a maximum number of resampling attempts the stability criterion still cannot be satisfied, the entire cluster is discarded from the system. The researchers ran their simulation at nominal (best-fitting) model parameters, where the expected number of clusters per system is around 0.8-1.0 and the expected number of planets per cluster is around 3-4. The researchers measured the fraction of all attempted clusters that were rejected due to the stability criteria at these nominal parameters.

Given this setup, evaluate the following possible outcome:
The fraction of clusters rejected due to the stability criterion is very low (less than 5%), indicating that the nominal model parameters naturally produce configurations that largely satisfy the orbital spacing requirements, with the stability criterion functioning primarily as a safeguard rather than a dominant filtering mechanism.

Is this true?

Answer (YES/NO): NO